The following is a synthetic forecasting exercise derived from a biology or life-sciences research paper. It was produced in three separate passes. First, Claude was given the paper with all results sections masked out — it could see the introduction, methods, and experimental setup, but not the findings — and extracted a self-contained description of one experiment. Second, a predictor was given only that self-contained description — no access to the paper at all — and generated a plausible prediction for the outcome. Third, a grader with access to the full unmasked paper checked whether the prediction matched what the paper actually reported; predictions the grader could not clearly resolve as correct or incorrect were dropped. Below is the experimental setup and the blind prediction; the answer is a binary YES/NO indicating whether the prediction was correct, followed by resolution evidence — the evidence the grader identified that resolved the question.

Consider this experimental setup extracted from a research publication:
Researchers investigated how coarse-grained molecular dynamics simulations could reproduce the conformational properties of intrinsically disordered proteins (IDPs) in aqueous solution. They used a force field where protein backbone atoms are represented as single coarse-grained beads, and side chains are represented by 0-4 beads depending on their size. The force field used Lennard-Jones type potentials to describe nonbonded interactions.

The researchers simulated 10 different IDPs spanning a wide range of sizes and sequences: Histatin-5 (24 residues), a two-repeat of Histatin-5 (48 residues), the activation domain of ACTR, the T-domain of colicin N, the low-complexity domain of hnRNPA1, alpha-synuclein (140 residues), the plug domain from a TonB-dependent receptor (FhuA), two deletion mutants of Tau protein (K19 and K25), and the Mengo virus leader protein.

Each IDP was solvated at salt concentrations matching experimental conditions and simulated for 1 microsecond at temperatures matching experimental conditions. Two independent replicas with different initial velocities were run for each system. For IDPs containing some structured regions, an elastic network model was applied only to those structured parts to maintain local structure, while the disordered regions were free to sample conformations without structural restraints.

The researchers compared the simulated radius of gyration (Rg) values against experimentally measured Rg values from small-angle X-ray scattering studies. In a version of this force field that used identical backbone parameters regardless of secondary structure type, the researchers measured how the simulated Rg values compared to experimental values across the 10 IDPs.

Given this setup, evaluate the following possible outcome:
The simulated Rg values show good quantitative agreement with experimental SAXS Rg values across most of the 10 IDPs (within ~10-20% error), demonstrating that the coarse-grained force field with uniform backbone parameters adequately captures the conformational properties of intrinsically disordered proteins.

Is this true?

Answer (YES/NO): NO